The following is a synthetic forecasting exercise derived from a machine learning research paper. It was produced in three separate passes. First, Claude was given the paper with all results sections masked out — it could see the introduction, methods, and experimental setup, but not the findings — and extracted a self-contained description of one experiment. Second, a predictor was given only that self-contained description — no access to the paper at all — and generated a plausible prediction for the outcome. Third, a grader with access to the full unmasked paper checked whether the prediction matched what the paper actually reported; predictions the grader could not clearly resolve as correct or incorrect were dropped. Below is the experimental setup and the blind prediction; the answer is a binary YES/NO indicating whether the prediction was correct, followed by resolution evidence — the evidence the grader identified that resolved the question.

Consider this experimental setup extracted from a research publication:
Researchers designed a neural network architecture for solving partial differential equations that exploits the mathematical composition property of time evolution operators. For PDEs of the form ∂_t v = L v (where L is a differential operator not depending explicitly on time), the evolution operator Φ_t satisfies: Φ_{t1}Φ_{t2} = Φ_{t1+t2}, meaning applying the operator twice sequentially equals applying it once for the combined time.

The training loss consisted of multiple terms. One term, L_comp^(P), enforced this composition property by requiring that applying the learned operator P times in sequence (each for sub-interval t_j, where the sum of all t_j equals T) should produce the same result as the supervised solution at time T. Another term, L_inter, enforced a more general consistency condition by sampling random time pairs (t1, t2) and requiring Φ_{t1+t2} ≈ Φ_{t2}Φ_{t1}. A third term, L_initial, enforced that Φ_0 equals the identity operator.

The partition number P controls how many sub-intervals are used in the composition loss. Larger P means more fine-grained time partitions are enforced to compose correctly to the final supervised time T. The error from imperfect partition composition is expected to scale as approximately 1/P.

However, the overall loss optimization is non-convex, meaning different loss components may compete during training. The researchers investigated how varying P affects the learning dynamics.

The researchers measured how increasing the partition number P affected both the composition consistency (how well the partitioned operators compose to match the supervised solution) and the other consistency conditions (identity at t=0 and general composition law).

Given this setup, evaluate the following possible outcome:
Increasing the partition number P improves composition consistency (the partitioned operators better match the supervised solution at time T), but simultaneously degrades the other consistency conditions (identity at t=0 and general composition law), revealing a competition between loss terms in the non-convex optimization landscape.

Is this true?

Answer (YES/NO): YES